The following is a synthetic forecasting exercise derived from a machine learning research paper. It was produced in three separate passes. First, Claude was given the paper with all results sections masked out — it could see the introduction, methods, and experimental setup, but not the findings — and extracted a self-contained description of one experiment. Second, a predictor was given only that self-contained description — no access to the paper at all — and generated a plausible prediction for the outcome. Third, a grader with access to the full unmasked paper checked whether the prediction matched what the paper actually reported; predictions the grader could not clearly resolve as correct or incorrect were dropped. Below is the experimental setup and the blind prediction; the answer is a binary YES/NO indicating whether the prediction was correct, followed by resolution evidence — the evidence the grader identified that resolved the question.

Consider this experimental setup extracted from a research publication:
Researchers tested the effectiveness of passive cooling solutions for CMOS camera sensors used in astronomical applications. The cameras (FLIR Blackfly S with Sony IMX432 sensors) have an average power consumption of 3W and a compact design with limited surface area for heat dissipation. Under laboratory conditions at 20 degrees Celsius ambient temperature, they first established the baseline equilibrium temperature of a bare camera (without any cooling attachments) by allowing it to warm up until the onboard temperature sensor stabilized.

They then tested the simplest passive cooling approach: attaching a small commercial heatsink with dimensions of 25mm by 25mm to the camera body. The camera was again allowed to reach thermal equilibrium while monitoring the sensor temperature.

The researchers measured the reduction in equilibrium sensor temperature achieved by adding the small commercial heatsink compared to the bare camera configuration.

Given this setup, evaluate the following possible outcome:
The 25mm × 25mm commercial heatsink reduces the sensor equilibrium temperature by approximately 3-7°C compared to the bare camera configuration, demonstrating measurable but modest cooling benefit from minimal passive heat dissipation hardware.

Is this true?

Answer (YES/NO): NO